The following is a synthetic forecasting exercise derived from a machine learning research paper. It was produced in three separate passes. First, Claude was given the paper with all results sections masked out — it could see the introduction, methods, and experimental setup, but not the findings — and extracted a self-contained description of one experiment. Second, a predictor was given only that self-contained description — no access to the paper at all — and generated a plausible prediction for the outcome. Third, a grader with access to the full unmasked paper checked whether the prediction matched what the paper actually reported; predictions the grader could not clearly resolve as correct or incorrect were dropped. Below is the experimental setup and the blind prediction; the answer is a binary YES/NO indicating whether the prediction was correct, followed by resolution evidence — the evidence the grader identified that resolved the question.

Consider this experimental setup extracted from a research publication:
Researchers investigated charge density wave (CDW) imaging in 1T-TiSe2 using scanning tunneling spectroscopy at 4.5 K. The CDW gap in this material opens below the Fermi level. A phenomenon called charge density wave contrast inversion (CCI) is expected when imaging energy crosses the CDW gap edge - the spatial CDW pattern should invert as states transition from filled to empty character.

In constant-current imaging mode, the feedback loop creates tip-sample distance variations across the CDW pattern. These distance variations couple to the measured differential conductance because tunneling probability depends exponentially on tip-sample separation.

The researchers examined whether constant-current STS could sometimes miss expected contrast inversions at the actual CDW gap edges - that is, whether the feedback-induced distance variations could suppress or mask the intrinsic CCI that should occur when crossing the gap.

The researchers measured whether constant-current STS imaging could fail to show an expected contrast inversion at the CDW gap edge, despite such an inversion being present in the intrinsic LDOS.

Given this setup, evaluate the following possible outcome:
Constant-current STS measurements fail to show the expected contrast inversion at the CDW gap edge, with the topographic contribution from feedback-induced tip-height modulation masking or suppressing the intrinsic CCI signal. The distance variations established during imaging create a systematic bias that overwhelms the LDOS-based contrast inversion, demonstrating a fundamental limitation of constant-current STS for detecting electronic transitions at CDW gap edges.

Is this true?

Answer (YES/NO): YES